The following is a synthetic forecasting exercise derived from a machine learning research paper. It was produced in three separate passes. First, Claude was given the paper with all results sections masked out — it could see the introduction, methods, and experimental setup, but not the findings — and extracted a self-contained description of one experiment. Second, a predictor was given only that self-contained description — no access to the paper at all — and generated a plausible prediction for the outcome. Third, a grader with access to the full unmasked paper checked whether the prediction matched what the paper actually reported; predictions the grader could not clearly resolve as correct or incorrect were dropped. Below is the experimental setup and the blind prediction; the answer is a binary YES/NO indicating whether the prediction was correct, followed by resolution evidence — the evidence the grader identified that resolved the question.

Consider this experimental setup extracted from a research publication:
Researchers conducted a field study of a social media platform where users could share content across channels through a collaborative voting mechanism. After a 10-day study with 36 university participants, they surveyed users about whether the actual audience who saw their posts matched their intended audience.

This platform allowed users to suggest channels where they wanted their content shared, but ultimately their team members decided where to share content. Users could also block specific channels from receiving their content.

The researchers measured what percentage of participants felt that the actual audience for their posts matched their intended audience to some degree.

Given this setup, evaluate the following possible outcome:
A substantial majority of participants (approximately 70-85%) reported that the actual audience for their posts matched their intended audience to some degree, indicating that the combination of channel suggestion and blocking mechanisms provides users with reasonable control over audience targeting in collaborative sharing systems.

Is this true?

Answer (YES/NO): NO